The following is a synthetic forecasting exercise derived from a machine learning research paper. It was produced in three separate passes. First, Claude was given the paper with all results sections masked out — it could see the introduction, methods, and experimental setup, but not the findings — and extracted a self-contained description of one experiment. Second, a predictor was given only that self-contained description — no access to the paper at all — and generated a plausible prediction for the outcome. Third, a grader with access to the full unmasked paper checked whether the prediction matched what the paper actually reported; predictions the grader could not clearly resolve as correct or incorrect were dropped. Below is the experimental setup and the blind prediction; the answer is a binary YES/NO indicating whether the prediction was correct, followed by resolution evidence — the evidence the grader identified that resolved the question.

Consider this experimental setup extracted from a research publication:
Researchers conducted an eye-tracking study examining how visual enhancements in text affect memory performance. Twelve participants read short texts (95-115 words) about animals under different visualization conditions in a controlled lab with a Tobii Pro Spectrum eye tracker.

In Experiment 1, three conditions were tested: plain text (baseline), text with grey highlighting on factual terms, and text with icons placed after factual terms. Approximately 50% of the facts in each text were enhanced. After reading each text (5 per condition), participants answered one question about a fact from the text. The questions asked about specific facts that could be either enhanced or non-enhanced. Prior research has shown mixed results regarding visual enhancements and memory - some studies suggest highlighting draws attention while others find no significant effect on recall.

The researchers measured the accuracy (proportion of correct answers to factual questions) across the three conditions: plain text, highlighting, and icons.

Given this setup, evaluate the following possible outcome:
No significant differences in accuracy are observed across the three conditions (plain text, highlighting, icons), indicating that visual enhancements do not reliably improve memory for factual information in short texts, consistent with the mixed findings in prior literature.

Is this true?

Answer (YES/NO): YES